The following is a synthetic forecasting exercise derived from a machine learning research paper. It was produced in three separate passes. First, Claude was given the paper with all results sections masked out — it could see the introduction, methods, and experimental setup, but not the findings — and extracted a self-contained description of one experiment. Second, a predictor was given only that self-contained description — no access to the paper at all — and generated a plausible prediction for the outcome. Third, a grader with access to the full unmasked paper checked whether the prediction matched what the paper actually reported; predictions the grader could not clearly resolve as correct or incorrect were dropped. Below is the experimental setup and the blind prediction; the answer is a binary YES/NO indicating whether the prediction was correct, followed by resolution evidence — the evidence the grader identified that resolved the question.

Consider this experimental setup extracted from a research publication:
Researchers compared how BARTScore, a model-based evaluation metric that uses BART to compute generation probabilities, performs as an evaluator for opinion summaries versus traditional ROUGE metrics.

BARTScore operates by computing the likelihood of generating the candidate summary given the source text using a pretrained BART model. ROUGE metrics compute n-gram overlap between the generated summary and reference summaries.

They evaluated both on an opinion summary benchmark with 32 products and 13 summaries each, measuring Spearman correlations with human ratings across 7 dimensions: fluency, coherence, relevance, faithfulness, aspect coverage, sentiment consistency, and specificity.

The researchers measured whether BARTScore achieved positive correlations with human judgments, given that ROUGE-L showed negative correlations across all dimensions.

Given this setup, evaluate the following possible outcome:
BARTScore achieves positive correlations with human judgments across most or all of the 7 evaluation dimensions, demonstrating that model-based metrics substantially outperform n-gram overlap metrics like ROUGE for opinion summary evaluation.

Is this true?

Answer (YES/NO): NO